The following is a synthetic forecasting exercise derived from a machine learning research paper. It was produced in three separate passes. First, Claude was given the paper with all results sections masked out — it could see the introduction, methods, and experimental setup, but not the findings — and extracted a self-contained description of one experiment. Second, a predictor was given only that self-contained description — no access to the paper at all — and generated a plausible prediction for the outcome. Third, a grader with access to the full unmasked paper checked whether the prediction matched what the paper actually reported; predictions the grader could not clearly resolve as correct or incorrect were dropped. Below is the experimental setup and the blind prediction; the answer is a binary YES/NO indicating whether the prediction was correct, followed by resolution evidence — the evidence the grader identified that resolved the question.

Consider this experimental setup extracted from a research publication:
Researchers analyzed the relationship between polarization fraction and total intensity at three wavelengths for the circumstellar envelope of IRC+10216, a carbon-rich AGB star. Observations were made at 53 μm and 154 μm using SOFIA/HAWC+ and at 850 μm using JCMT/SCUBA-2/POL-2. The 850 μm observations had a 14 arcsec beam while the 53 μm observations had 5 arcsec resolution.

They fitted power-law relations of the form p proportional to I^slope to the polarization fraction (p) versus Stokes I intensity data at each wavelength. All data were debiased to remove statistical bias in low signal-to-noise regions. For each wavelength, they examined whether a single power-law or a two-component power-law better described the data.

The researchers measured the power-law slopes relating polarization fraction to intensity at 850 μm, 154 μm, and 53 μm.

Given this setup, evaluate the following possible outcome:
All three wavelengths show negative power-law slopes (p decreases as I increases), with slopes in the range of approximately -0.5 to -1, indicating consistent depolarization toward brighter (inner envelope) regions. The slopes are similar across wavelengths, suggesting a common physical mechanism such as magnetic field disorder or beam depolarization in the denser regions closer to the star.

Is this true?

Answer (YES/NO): NO